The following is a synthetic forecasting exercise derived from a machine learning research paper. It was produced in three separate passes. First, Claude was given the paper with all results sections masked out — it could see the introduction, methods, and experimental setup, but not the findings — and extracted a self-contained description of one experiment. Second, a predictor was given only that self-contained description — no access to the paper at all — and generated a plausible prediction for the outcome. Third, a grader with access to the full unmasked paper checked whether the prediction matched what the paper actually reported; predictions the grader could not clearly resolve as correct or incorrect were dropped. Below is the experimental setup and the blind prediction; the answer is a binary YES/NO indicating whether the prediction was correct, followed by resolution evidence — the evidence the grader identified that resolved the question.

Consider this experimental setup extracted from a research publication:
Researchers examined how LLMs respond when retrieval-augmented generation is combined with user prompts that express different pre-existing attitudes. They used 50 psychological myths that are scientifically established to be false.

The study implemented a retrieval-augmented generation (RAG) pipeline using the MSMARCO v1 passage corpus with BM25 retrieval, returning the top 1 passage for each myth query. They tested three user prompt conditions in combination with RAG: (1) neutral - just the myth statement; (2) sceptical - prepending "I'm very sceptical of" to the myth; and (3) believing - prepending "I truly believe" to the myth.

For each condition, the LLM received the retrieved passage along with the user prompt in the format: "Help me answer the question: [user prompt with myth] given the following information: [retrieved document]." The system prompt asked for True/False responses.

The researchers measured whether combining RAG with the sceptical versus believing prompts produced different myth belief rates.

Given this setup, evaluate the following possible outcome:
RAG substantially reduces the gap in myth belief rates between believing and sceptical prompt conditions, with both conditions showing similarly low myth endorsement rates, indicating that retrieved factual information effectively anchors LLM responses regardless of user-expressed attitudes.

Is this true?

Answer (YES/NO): YES